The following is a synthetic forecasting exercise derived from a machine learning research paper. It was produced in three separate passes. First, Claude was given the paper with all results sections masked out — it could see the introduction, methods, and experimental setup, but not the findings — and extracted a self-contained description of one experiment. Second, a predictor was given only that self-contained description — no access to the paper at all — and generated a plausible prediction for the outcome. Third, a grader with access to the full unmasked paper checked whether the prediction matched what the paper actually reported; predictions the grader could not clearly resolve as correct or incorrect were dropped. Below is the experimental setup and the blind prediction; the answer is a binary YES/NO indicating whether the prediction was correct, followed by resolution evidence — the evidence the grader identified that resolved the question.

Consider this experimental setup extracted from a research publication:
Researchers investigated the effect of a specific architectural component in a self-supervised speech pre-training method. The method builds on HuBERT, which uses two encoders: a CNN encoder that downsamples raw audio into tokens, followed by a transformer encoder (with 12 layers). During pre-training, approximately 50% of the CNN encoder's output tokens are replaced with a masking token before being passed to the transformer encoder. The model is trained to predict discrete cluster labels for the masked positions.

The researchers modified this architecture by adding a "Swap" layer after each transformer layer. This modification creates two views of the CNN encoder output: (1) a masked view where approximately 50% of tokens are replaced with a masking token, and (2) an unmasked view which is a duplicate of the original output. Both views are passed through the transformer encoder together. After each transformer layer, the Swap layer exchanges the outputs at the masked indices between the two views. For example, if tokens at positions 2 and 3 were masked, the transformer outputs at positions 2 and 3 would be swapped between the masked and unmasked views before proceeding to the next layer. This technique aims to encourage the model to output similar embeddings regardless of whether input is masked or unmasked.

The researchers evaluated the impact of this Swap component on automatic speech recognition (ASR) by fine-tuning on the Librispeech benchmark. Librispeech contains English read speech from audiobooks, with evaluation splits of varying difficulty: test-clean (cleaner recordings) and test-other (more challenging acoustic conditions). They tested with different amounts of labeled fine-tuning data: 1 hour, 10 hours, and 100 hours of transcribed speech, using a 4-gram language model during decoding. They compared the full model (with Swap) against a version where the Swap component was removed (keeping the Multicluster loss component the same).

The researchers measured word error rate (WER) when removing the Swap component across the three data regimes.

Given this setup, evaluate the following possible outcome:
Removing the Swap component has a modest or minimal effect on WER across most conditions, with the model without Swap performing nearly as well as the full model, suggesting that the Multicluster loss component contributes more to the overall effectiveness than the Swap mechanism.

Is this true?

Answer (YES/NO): NO